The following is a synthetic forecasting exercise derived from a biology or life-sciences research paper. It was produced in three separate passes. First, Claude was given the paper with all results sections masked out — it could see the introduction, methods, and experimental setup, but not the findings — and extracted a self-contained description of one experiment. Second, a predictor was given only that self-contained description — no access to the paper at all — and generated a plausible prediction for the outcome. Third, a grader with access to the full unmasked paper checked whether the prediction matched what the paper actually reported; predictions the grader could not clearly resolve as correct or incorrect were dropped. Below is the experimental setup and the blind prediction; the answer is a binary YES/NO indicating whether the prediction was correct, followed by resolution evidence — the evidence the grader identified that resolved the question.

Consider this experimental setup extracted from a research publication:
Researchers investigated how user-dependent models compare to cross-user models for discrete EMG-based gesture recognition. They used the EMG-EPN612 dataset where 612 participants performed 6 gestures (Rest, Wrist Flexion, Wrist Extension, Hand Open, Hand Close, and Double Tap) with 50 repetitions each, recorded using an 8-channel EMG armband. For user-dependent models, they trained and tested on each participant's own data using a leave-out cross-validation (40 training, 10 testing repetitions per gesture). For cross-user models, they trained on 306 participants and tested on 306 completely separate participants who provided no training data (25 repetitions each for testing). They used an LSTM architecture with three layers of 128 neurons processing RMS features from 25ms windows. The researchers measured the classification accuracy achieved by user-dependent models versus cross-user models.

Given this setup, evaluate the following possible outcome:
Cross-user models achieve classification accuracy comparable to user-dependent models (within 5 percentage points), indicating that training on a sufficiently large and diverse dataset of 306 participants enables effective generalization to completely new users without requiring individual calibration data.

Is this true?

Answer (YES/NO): YES